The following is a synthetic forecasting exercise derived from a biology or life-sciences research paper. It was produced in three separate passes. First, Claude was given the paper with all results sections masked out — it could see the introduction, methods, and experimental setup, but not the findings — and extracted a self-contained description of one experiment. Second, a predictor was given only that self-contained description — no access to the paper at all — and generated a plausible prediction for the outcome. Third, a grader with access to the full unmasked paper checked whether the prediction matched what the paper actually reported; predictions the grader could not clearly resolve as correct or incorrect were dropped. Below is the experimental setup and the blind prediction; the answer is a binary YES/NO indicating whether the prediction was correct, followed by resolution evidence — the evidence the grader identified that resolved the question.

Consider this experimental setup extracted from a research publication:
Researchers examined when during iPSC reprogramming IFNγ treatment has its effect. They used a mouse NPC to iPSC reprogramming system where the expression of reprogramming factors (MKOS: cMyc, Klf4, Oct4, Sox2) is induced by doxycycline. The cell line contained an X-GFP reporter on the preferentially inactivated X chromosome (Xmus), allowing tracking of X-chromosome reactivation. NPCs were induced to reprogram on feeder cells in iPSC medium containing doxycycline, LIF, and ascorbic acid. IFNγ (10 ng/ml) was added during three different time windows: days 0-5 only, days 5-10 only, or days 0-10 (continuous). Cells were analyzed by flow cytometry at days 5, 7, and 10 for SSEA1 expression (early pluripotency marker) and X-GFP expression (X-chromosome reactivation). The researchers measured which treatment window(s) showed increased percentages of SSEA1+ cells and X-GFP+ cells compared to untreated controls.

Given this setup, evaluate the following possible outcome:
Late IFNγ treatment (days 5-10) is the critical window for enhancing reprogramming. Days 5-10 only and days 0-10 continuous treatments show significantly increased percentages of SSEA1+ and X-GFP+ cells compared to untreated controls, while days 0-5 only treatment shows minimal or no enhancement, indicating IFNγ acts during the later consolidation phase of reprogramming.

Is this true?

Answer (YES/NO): NO